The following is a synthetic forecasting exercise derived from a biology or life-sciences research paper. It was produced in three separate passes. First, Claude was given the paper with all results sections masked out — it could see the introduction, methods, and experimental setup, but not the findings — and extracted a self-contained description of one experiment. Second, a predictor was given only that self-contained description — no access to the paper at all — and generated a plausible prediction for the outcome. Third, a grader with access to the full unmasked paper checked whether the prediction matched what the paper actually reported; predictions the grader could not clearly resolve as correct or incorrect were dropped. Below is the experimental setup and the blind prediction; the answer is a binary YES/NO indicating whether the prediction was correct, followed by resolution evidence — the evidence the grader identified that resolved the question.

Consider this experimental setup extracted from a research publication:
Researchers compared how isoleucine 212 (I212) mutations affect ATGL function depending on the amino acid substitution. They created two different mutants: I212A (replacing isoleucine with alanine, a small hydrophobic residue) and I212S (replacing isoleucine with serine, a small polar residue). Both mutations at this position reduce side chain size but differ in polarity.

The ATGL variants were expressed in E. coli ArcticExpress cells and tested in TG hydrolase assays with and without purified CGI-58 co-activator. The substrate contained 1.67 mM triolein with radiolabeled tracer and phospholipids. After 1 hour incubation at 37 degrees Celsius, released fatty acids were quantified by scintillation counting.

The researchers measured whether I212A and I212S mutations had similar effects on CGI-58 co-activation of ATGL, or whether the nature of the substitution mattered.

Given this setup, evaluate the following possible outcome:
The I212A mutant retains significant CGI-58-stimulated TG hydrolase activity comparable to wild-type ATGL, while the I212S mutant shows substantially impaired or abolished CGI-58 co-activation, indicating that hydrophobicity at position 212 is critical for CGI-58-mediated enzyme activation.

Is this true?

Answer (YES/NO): NO